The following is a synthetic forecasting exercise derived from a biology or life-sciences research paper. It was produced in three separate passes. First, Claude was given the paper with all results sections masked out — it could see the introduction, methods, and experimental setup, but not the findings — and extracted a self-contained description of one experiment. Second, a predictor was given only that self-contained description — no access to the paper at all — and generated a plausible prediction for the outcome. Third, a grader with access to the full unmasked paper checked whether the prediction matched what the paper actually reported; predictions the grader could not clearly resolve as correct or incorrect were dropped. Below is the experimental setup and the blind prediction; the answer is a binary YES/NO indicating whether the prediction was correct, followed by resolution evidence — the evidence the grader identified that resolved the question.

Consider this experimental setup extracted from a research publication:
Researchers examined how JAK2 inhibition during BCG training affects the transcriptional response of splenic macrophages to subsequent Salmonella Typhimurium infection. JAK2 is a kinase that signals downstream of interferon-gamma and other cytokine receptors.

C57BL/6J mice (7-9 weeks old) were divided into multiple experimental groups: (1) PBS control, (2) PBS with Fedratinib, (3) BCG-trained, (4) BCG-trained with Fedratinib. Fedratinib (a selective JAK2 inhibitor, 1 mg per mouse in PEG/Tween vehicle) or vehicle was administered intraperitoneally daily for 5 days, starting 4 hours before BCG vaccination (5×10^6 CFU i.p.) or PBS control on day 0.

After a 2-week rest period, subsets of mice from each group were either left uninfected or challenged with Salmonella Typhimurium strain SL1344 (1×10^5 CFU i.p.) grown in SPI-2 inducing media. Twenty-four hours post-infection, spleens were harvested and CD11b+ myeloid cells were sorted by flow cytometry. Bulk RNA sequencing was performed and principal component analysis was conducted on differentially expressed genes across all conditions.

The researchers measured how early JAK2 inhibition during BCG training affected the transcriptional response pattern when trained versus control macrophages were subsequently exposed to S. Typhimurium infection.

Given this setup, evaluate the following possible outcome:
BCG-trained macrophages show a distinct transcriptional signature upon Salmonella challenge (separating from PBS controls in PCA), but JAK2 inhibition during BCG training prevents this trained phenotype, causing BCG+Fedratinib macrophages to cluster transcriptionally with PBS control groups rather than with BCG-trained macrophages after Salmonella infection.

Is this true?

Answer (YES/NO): YES